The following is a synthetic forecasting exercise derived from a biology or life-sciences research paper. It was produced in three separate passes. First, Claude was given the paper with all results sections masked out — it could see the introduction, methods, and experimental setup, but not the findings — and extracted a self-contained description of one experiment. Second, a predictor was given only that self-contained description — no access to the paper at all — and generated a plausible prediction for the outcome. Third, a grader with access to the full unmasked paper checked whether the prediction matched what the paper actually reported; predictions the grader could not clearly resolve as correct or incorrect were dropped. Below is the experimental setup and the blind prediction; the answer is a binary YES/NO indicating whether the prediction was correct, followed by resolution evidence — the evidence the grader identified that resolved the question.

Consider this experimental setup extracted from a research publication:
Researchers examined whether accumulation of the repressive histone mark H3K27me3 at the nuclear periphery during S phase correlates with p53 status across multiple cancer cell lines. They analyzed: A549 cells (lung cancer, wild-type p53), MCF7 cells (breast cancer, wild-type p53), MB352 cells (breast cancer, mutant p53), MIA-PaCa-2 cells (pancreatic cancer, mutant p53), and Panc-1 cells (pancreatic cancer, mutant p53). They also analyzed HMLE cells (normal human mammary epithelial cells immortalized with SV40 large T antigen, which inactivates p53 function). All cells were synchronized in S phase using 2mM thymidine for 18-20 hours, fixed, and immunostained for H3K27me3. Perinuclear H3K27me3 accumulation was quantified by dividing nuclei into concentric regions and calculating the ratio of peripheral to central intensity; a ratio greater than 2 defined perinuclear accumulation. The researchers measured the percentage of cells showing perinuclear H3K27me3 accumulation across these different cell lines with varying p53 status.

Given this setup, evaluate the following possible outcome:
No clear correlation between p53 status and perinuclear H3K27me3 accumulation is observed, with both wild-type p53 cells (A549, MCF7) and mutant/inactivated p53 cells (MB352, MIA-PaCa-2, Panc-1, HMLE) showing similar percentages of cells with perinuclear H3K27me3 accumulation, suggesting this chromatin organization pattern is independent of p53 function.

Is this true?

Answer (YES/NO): NO